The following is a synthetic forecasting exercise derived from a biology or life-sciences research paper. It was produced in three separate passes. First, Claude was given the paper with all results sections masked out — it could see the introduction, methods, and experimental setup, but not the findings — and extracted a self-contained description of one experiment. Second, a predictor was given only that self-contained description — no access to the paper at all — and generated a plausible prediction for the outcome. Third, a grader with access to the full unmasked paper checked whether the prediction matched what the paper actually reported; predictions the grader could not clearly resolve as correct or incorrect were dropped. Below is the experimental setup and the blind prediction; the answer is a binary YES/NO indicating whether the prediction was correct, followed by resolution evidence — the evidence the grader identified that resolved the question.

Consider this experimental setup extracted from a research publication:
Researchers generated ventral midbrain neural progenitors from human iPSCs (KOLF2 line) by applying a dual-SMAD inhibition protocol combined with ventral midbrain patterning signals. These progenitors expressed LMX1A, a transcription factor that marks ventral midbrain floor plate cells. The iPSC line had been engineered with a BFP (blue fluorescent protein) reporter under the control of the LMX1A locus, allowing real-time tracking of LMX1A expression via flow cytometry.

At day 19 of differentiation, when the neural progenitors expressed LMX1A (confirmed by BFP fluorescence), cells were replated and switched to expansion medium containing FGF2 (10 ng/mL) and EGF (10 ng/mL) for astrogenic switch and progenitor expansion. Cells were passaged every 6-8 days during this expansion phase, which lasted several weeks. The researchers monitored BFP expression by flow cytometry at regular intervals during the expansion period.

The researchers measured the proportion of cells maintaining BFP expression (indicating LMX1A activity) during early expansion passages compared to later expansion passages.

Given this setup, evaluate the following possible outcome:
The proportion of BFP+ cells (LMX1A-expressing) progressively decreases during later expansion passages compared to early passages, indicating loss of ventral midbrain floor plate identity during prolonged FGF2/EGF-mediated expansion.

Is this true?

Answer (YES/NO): YES